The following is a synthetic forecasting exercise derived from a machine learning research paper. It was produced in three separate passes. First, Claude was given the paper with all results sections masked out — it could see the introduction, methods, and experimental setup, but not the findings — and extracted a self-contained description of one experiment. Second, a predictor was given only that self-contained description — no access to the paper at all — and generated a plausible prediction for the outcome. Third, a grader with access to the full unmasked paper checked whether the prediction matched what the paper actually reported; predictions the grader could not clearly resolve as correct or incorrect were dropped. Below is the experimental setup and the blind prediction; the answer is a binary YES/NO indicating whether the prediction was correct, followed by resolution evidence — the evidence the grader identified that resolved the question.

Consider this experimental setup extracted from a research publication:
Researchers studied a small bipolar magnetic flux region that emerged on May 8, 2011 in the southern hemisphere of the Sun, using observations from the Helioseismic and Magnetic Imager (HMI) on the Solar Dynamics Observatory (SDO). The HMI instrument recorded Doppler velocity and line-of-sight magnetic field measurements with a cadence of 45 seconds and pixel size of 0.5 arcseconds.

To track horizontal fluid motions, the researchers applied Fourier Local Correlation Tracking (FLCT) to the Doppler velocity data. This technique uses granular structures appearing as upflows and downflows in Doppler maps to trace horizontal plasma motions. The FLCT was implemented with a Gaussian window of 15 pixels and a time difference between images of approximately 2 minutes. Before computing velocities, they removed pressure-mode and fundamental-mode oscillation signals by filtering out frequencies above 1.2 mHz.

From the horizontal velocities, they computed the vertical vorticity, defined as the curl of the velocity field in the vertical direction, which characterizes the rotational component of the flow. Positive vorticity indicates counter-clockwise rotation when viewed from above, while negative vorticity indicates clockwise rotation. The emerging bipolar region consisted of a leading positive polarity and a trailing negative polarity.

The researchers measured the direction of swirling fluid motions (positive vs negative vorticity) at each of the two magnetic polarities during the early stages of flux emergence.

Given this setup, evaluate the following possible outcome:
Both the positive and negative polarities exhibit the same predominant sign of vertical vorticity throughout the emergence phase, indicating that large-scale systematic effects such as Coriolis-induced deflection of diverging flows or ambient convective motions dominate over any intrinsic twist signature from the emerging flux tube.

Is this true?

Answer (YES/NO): NO